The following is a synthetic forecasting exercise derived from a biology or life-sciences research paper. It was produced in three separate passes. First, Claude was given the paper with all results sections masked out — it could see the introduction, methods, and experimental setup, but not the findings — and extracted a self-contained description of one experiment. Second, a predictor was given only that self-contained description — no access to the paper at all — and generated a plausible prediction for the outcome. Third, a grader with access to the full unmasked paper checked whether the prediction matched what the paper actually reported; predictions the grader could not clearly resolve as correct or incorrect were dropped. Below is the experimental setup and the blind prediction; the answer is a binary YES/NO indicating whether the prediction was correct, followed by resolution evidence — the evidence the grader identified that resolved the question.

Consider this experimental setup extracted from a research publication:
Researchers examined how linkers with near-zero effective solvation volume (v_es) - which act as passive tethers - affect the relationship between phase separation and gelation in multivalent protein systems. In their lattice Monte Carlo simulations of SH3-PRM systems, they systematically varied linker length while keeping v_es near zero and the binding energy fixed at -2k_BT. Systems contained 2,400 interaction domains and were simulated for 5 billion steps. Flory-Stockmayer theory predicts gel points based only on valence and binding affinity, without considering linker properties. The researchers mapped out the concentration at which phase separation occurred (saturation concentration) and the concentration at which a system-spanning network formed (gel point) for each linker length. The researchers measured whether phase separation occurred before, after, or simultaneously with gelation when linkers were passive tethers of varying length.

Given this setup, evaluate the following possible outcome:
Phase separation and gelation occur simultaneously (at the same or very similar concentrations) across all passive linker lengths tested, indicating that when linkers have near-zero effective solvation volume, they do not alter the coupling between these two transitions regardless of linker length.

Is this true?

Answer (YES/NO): NO